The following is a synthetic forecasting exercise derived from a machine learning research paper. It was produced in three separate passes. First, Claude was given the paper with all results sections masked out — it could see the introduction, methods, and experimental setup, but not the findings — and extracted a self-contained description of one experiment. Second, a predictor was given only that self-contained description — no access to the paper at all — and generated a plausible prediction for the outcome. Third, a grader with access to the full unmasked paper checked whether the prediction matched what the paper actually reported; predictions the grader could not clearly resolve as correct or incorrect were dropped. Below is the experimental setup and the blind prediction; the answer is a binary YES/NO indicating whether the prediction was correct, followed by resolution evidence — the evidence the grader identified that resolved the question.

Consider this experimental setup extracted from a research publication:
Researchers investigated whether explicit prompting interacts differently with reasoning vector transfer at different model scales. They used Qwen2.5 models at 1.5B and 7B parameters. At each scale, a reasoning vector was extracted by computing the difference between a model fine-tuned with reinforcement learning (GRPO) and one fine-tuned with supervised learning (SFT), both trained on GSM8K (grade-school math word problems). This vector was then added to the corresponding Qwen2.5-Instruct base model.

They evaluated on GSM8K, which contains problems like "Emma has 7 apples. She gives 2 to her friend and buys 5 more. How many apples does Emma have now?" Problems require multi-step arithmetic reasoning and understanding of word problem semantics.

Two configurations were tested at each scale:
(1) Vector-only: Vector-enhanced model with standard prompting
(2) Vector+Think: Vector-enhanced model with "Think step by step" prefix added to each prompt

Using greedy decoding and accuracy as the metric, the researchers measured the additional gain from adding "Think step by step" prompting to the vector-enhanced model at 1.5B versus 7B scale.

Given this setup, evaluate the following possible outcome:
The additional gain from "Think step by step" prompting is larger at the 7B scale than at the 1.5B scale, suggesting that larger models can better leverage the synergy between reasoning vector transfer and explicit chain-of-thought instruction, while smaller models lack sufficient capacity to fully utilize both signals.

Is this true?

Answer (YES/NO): NO